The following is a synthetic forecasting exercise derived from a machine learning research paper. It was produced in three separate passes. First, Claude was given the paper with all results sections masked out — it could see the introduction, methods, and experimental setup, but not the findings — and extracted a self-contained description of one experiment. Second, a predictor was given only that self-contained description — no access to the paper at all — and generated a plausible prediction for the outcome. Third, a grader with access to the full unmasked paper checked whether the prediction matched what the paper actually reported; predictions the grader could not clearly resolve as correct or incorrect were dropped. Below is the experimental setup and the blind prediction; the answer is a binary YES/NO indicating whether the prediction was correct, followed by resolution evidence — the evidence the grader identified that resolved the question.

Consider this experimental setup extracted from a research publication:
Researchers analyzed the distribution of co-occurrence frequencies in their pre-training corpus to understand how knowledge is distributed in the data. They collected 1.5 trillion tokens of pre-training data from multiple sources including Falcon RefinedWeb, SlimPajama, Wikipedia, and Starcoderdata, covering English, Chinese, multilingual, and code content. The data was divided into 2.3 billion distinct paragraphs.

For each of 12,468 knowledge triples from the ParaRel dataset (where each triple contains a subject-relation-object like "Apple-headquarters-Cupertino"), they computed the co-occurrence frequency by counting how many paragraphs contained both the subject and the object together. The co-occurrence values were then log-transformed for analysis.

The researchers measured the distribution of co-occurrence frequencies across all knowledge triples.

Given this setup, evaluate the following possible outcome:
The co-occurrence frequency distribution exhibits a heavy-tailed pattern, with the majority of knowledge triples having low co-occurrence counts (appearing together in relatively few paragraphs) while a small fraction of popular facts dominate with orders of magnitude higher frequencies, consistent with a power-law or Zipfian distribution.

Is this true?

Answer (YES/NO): NO